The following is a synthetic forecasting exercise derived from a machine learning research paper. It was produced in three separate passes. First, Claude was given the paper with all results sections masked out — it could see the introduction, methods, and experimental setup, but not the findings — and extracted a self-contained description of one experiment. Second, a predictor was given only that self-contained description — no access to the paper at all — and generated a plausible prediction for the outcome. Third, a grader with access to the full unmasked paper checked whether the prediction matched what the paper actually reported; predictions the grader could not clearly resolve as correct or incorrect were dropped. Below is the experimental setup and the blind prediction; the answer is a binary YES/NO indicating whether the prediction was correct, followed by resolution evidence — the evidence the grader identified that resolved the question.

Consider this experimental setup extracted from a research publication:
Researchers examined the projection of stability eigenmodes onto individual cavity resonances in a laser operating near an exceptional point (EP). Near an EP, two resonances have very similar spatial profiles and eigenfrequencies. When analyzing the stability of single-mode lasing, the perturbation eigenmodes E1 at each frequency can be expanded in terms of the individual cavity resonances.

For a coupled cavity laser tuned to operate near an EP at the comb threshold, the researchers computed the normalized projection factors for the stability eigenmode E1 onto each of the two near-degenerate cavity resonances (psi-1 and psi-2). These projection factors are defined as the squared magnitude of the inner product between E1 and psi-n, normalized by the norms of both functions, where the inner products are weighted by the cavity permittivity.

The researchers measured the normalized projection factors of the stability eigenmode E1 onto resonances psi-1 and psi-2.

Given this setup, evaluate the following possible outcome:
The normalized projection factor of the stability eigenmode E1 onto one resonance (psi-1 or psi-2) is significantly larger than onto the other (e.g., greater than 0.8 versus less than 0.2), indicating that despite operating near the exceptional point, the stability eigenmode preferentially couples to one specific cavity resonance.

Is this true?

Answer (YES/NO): NO